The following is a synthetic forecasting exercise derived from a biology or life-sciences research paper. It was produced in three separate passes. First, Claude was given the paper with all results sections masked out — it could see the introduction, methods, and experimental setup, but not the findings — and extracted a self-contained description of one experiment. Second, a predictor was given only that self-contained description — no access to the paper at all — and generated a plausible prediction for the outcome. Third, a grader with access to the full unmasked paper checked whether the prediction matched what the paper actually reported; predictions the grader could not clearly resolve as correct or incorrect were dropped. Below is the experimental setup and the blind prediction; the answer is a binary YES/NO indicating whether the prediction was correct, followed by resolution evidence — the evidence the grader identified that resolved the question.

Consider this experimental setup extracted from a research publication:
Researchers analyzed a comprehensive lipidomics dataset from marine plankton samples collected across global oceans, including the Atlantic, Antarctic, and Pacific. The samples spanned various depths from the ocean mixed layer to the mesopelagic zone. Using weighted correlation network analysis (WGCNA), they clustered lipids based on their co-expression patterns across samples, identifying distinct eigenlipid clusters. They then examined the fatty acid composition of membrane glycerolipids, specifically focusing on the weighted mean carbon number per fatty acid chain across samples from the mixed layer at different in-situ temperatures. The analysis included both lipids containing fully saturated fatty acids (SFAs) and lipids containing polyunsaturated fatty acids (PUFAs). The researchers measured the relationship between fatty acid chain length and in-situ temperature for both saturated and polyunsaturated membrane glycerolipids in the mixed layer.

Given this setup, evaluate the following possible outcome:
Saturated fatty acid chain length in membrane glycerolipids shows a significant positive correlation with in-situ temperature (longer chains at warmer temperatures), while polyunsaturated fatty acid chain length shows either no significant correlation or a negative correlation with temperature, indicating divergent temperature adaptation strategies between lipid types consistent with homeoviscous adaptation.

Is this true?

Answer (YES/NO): NO